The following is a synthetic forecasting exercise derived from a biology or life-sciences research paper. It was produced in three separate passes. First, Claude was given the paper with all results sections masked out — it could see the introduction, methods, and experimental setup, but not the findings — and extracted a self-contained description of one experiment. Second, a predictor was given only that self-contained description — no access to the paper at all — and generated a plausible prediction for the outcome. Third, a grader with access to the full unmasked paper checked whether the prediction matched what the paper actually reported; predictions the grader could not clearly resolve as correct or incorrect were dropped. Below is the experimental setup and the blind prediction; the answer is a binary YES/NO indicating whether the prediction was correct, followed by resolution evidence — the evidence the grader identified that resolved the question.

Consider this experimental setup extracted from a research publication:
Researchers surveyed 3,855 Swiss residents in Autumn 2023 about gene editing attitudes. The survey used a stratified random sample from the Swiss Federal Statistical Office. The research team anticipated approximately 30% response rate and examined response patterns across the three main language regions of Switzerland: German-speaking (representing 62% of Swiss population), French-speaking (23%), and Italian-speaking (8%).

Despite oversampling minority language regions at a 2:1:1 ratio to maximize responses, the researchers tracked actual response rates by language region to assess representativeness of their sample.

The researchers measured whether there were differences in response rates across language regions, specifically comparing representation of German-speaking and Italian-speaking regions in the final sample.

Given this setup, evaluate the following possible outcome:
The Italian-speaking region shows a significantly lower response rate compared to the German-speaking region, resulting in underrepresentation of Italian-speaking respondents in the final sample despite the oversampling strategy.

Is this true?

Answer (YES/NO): NO